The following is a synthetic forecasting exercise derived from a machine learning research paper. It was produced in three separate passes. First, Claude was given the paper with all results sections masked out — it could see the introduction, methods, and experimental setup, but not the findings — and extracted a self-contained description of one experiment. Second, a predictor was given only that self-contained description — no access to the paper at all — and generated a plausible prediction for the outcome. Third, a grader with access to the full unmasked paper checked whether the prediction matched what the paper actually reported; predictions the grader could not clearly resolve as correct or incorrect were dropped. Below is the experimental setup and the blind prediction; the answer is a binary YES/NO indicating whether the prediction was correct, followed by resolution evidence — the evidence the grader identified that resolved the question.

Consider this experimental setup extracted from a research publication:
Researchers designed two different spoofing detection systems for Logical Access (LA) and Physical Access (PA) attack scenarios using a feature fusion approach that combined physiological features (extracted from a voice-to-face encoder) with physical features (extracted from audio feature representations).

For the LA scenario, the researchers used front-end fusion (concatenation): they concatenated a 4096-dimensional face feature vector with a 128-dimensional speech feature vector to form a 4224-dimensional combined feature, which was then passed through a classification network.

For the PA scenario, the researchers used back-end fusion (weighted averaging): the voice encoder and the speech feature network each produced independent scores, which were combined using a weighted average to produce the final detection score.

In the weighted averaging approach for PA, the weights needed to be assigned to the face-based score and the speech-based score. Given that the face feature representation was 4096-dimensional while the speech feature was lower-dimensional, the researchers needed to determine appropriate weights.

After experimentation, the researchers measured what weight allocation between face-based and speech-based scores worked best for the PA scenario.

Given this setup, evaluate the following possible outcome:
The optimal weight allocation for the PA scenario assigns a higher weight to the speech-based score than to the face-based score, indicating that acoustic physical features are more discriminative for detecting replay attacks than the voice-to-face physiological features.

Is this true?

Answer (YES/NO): YES